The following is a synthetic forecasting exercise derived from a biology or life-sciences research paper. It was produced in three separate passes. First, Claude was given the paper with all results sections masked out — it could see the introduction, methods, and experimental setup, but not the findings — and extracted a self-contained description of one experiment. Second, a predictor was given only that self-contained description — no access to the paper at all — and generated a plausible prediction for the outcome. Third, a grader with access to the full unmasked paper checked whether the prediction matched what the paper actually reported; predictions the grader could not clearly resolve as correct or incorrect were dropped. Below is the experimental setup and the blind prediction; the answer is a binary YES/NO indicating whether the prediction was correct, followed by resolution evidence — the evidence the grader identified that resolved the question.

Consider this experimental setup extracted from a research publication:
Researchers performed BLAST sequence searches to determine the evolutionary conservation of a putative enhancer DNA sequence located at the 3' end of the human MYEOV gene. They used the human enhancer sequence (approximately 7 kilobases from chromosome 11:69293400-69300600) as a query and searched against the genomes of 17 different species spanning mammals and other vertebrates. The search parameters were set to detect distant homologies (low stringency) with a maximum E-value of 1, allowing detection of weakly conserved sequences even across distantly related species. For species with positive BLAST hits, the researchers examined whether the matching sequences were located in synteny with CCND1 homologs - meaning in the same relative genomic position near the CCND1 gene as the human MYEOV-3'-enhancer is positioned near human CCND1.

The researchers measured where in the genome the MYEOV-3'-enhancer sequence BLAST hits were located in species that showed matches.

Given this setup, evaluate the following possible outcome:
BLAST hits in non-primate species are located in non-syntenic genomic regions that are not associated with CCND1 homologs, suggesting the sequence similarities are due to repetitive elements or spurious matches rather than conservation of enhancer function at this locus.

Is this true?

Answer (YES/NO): NO